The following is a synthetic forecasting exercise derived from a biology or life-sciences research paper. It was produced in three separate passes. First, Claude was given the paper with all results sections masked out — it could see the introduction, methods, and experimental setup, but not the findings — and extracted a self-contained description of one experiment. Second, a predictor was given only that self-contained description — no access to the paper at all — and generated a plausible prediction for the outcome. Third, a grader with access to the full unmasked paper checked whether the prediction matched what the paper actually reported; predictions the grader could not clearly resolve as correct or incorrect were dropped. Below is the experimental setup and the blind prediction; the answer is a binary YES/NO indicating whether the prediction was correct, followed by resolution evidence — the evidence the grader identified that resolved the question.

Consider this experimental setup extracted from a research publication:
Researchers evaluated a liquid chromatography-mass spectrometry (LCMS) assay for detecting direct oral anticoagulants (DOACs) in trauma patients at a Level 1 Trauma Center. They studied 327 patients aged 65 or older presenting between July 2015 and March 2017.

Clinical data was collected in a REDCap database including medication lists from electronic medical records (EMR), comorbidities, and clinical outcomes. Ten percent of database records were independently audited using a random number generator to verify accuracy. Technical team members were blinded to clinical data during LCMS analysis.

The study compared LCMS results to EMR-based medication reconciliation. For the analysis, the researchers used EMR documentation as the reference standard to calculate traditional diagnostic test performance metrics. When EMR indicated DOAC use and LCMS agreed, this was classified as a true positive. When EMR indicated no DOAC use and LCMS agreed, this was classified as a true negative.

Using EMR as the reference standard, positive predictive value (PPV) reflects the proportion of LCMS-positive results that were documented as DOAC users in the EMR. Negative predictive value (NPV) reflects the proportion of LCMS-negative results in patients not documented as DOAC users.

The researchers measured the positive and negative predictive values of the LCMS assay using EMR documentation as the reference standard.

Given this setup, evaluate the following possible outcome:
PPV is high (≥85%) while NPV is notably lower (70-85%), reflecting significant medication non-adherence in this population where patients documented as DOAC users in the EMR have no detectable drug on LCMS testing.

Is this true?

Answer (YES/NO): NO